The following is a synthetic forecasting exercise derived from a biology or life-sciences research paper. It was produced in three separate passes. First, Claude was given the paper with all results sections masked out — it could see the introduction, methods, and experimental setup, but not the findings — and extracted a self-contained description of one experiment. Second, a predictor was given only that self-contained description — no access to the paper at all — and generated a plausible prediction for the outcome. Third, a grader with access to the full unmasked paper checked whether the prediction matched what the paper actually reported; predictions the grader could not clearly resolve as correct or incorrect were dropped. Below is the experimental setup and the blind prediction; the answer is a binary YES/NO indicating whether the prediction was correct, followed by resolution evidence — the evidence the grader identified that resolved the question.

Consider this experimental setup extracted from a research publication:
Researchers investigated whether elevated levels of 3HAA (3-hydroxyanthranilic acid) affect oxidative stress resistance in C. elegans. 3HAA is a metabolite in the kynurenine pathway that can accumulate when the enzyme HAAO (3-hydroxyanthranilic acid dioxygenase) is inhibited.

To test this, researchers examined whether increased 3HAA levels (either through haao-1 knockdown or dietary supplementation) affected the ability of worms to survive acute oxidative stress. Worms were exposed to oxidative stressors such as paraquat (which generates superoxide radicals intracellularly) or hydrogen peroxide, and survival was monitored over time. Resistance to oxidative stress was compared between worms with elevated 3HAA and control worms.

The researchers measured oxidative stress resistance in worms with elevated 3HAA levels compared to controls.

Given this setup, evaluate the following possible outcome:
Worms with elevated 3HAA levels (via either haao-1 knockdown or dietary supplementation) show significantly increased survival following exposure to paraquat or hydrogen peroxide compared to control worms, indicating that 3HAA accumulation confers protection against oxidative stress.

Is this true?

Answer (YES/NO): YES